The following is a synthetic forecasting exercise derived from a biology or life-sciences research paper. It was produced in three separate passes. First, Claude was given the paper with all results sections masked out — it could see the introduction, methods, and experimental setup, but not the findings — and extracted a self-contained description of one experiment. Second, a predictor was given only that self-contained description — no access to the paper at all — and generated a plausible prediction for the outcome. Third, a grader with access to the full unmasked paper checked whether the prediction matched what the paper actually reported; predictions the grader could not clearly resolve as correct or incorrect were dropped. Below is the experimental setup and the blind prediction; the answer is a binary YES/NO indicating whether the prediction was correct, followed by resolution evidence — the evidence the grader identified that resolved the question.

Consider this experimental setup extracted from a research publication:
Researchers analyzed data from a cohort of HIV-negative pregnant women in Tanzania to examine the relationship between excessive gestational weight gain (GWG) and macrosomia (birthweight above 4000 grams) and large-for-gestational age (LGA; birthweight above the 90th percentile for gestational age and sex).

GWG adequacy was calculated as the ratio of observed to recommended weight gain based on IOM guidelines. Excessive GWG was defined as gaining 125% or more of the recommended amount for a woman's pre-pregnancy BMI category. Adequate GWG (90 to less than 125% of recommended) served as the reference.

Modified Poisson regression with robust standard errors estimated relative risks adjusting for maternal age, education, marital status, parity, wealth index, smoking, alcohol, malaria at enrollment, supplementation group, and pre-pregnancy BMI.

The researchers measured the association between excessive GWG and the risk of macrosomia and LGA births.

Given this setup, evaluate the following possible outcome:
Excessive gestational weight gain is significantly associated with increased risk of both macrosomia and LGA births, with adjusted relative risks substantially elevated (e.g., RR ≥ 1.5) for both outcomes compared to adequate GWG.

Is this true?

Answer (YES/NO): NO